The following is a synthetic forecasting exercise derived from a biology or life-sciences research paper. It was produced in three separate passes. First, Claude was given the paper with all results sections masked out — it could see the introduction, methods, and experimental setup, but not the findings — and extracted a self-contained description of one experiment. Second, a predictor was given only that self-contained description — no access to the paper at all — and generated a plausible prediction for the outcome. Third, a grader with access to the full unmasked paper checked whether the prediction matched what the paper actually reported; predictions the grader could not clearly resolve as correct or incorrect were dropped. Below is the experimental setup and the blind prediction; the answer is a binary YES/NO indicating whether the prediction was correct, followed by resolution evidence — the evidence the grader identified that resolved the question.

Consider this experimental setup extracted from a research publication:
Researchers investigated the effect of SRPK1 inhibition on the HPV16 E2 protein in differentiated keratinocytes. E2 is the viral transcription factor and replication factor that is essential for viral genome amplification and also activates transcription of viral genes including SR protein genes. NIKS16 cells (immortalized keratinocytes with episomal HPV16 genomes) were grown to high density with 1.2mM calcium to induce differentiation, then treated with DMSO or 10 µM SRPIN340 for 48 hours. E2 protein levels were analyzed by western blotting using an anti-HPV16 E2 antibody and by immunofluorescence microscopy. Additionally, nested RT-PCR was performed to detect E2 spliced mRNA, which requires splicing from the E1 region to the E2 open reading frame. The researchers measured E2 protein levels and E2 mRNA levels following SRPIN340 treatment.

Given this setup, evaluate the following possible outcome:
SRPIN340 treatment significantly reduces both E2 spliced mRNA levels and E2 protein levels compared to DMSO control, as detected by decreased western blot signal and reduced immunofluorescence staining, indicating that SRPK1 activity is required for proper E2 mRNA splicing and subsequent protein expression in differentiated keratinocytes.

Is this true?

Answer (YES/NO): YES